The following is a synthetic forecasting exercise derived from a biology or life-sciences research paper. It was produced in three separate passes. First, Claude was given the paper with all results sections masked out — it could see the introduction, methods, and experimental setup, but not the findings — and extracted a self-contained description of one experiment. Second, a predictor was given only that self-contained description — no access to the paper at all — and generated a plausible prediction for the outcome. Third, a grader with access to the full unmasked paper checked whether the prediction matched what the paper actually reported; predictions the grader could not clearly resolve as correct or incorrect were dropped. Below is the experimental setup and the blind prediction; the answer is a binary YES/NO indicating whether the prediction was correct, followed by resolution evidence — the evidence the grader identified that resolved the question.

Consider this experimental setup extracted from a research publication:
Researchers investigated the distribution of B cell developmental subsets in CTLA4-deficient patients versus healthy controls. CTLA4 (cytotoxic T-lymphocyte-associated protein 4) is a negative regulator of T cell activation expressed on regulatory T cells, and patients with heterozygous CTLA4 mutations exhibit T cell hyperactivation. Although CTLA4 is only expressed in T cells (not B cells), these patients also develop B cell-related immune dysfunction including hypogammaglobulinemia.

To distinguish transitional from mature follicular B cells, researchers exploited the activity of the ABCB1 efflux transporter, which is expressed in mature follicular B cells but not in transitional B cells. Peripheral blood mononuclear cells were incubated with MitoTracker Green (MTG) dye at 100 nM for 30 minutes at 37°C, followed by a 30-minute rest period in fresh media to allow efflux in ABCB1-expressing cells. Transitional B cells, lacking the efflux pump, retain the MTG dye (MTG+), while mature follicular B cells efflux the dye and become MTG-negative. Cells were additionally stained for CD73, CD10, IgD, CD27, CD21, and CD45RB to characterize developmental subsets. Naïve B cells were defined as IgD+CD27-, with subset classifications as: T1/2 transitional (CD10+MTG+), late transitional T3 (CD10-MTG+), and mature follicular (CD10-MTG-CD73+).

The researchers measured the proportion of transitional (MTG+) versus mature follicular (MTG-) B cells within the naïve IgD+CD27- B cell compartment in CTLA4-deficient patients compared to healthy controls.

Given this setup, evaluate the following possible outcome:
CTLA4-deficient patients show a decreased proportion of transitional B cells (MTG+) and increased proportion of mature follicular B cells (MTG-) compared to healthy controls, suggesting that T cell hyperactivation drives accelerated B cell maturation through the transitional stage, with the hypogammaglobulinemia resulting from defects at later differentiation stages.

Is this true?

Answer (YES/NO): NO